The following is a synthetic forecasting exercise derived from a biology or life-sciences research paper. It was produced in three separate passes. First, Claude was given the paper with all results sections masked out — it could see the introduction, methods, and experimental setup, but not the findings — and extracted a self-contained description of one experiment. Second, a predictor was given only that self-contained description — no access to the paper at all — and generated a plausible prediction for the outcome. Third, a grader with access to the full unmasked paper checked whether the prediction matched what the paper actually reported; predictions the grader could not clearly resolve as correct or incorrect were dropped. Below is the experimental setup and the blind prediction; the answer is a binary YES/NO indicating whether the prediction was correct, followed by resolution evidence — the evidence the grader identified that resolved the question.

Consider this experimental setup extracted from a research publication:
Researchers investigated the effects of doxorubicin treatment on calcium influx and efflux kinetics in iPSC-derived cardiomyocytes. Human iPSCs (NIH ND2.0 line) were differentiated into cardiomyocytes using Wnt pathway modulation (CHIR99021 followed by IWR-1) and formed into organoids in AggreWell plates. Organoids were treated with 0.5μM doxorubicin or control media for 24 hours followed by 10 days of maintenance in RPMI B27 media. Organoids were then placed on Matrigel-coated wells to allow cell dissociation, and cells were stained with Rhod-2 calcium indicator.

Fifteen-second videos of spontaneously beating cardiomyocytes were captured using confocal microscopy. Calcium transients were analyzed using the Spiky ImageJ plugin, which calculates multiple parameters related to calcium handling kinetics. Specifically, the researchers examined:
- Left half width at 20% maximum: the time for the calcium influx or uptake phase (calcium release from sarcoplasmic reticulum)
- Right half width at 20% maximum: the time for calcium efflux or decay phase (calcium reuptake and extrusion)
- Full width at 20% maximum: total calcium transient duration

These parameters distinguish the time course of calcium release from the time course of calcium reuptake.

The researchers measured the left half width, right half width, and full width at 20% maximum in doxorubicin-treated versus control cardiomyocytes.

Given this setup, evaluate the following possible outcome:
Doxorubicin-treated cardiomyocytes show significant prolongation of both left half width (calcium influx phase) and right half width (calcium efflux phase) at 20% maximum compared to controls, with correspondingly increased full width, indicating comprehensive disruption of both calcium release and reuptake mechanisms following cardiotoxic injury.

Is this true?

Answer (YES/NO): YES